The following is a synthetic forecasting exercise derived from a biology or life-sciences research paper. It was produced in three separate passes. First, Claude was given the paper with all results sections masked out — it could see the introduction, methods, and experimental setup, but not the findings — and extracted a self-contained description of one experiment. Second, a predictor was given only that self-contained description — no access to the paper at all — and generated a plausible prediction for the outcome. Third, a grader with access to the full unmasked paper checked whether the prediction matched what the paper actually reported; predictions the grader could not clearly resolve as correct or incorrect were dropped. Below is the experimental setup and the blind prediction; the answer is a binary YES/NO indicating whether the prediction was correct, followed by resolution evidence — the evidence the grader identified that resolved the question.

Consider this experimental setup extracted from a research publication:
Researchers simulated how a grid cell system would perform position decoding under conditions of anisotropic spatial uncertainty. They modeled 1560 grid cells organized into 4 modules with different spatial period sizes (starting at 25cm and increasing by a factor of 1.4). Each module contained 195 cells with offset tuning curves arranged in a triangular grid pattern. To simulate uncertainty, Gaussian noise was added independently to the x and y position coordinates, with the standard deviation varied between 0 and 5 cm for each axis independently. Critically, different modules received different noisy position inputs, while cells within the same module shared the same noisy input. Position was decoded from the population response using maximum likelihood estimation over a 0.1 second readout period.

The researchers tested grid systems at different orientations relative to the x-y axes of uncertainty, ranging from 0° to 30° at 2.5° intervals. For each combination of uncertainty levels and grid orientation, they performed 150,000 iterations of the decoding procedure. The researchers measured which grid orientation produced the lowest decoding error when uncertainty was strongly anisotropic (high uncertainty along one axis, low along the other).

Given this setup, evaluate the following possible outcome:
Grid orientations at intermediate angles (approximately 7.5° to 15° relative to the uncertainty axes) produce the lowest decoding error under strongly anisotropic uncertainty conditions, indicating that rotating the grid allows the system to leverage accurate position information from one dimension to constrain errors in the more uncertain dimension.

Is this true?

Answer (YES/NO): NO